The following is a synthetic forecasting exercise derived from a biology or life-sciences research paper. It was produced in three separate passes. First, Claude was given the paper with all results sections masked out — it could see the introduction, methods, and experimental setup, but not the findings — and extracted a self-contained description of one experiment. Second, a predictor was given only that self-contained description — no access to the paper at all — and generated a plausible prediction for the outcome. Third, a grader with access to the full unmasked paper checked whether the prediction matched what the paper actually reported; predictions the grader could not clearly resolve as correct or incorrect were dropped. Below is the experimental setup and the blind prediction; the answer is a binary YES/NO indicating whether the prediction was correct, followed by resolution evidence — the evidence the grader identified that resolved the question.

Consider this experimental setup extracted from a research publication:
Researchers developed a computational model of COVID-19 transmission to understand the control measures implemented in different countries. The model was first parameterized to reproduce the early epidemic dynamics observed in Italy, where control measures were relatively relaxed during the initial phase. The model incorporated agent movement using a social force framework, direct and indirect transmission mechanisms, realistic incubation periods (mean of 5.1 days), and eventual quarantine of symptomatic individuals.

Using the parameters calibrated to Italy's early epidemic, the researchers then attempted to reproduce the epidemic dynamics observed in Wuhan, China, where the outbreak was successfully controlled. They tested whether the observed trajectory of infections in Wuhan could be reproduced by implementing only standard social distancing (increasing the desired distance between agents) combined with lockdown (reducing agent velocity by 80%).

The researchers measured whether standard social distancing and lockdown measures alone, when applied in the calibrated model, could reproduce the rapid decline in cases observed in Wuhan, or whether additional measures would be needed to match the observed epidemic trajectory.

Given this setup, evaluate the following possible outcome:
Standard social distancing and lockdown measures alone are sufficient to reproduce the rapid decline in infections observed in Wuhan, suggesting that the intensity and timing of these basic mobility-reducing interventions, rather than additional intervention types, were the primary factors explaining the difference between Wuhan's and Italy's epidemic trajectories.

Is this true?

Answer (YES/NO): NO